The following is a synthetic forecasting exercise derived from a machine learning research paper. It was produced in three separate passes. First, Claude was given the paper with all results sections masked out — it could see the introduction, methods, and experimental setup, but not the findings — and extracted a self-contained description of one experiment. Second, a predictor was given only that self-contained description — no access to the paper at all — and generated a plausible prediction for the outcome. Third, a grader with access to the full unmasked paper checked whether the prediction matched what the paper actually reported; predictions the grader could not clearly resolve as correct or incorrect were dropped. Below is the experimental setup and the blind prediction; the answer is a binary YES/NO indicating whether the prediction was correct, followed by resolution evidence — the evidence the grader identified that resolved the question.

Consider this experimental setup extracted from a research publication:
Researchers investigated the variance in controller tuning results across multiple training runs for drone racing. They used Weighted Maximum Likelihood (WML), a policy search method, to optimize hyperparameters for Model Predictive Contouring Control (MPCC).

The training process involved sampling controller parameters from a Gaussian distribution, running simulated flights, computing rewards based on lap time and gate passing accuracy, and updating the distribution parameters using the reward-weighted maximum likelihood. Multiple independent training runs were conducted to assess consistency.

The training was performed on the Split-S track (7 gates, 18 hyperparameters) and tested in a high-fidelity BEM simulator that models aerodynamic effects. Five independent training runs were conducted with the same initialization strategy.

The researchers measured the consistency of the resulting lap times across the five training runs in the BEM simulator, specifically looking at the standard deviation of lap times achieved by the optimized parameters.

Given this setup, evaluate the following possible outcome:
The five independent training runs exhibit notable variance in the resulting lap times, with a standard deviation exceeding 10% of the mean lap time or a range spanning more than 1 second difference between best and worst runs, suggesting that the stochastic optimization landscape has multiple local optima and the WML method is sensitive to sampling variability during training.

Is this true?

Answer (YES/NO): NO